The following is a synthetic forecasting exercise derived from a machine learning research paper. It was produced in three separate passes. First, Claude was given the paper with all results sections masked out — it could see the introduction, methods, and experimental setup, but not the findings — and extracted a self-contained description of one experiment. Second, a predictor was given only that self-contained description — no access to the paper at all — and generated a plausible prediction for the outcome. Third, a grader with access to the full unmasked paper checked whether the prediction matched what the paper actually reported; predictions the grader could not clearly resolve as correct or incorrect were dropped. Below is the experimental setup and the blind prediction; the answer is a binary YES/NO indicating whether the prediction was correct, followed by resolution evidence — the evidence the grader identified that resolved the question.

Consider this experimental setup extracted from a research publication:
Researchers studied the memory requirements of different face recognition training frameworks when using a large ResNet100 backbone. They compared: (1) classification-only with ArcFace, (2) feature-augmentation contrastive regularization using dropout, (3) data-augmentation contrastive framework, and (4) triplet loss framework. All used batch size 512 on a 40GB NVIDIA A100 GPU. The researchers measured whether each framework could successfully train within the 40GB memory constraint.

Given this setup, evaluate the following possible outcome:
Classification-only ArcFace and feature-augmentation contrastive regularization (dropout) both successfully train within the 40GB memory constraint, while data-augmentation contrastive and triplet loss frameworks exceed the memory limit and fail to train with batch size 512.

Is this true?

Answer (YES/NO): NO